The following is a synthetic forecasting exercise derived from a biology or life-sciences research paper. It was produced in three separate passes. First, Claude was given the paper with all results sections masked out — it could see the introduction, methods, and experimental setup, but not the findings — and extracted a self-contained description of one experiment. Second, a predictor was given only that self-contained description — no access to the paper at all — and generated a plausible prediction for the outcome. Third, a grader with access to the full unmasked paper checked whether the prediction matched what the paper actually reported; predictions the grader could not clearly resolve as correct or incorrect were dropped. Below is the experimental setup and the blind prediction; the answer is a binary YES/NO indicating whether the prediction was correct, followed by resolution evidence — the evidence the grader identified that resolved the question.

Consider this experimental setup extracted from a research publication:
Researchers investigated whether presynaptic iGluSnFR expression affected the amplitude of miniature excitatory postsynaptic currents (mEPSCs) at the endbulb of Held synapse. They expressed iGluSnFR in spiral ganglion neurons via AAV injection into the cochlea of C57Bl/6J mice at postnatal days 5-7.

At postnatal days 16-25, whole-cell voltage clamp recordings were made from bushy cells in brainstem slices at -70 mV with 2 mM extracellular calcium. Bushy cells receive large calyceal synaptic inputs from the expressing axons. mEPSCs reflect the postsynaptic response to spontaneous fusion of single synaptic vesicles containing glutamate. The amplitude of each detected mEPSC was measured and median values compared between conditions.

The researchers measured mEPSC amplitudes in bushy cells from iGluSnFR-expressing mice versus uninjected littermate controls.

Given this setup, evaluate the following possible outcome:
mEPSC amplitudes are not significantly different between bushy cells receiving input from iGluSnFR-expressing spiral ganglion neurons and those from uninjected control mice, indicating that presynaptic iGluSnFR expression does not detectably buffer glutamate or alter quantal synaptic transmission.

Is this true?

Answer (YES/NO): NO